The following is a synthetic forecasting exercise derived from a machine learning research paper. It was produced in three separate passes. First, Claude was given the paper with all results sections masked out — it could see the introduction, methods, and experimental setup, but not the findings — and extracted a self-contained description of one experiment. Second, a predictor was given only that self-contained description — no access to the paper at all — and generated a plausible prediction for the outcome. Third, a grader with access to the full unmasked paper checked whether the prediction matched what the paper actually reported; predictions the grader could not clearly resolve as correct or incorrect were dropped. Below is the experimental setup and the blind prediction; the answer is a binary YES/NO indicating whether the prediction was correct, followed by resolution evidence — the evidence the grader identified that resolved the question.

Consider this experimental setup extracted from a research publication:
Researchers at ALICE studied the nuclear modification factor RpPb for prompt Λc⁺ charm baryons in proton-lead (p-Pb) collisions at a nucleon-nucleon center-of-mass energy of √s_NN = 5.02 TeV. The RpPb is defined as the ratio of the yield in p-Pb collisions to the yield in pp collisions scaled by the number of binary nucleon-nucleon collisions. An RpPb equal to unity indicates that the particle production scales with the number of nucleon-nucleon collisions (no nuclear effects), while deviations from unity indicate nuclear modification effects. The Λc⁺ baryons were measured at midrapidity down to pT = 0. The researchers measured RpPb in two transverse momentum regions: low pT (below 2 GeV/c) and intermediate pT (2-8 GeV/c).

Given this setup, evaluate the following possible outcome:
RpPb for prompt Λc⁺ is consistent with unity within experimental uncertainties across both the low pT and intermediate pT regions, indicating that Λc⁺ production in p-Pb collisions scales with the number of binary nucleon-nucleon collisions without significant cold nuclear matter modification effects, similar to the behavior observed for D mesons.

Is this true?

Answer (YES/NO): NO